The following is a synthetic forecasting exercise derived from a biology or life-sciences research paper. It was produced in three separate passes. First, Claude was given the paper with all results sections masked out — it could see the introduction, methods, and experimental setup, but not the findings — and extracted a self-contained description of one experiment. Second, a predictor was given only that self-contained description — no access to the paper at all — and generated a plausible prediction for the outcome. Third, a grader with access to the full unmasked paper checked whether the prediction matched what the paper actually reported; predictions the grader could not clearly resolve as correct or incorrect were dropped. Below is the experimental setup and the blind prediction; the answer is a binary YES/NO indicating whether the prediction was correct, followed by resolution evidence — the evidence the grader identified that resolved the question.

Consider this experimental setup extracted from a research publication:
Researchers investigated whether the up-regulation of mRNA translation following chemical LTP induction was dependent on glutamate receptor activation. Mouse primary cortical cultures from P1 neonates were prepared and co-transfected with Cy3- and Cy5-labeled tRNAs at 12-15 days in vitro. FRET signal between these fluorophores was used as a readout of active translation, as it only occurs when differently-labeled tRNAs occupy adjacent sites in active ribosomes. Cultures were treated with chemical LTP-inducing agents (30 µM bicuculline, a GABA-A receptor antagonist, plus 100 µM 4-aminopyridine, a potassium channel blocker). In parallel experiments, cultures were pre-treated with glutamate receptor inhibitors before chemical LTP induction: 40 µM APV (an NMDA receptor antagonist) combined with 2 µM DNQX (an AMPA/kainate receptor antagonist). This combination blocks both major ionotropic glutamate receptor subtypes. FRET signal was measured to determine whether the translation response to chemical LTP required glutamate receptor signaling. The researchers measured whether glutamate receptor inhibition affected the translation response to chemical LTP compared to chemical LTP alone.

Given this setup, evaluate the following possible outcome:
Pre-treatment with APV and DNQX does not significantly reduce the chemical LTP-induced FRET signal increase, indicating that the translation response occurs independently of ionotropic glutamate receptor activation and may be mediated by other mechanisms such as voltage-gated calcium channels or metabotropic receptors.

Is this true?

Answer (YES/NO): NO